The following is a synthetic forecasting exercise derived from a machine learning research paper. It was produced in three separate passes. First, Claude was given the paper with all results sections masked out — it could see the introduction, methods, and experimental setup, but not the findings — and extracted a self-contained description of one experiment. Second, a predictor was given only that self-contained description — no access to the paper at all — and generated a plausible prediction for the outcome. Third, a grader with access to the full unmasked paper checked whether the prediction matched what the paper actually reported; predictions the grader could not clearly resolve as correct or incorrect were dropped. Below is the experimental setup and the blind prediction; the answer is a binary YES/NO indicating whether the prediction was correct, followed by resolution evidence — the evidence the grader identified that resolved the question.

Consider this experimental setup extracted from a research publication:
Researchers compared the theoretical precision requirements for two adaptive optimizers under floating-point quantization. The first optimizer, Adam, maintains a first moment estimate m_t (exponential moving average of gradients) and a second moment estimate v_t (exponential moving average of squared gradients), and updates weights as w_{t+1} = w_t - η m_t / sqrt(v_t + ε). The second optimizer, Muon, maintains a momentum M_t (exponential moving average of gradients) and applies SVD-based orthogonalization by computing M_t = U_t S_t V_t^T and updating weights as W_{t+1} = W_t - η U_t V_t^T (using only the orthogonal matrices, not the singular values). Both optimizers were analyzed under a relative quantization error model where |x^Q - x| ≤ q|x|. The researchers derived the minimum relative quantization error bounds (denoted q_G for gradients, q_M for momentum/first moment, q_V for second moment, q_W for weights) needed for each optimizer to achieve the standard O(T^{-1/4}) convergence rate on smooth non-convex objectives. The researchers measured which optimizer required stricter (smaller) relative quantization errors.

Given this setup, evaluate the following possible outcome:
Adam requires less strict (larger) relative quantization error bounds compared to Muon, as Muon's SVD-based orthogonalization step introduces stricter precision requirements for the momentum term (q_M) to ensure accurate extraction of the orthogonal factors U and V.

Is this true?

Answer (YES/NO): NO